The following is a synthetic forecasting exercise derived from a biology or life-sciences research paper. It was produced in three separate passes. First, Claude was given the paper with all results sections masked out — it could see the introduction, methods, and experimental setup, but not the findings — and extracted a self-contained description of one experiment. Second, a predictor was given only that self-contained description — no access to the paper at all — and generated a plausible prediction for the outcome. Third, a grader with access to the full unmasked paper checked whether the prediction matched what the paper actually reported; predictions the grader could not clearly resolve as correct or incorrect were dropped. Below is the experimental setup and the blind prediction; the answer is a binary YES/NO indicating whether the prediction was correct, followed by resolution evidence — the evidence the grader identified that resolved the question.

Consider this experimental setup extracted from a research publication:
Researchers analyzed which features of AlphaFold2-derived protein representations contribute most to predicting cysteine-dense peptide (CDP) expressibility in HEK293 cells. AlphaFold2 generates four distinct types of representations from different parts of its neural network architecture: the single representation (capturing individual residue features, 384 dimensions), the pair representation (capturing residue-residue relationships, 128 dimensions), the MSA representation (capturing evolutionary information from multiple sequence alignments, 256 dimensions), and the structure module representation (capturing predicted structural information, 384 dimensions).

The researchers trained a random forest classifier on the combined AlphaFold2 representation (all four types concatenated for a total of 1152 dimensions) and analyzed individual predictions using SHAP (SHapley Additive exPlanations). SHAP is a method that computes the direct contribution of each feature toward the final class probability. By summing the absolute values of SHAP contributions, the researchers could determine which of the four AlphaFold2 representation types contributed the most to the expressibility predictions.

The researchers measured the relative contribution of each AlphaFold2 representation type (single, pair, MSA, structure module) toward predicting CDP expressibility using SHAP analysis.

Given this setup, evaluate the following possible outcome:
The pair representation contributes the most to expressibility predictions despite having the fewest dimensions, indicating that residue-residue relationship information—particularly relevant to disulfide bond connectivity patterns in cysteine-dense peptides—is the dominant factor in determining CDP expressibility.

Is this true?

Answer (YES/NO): NO